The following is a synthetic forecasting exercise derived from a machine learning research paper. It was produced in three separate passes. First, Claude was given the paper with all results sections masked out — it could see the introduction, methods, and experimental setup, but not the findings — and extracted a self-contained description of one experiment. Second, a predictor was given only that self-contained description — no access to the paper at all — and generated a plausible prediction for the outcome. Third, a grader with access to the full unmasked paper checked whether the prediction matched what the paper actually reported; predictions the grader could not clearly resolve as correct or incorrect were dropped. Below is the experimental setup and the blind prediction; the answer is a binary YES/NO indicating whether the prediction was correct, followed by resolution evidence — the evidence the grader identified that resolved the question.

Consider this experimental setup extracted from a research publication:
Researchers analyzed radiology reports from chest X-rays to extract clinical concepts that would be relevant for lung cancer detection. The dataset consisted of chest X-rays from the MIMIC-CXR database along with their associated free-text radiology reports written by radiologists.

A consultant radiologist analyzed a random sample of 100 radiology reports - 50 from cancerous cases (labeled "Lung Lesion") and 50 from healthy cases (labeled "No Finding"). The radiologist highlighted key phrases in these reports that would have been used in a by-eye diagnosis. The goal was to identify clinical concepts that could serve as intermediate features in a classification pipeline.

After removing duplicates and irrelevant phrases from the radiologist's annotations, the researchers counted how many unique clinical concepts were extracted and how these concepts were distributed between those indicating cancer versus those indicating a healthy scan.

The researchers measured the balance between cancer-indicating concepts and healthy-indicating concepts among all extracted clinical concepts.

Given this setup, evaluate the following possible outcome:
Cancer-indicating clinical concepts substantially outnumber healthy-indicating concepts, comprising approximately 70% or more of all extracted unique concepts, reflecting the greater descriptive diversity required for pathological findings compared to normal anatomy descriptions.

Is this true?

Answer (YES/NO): YES